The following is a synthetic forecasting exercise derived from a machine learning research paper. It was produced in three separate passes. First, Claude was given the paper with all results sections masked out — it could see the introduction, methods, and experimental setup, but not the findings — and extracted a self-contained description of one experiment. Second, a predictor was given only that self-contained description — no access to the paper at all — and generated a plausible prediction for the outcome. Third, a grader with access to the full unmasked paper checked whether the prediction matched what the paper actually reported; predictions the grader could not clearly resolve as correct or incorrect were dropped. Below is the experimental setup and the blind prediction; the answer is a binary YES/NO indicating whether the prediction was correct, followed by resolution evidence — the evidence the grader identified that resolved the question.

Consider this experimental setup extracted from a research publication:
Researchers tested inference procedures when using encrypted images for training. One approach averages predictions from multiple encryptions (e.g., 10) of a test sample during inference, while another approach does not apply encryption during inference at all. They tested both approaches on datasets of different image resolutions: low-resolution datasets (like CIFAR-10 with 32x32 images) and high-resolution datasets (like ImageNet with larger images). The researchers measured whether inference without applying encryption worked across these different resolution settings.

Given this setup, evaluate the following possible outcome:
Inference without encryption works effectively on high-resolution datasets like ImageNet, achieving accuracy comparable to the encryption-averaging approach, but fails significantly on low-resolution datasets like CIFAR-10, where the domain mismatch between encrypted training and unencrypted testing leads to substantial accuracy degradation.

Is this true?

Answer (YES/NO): NO